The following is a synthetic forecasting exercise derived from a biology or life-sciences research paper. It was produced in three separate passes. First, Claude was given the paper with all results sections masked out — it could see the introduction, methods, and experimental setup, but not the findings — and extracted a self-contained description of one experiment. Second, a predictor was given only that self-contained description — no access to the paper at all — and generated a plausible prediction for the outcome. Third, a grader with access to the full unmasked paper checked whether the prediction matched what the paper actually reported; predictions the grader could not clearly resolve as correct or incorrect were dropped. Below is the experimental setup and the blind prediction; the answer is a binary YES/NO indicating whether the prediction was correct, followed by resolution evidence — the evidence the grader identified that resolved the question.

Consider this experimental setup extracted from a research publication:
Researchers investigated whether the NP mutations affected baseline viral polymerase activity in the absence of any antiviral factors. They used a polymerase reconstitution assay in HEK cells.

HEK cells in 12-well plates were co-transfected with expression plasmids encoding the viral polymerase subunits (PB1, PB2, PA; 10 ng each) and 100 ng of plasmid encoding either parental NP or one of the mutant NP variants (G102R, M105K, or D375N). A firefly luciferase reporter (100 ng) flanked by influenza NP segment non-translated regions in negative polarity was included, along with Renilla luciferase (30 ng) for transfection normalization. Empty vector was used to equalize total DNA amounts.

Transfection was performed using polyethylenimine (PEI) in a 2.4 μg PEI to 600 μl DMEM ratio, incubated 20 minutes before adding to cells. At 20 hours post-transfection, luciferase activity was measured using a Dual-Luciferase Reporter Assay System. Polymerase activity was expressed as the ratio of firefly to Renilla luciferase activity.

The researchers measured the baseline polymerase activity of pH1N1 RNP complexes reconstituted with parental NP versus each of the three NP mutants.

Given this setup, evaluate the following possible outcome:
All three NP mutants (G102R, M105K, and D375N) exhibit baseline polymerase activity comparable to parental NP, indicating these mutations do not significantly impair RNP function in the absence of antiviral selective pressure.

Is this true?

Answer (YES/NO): YES